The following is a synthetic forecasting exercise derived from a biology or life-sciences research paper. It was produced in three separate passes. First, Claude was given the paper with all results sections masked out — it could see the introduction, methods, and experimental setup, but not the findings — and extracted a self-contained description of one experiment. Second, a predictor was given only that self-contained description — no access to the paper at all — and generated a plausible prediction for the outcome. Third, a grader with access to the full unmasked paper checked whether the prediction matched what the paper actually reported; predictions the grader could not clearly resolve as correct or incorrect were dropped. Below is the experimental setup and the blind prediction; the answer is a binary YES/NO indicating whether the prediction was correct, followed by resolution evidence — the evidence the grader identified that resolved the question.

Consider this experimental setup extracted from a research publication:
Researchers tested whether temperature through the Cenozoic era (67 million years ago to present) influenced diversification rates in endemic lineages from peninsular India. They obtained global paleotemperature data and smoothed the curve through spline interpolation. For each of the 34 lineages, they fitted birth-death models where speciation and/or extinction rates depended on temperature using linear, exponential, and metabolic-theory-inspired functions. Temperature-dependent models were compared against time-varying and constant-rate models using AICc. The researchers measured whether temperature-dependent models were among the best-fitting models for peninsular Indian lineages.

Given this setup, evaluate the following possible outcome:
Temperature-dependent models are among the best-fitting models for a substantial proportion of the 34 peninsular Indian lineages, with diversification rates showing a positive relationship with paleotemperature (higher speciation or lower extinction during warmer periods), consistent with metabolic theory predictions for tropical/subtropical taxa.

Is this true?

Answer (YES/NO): NO